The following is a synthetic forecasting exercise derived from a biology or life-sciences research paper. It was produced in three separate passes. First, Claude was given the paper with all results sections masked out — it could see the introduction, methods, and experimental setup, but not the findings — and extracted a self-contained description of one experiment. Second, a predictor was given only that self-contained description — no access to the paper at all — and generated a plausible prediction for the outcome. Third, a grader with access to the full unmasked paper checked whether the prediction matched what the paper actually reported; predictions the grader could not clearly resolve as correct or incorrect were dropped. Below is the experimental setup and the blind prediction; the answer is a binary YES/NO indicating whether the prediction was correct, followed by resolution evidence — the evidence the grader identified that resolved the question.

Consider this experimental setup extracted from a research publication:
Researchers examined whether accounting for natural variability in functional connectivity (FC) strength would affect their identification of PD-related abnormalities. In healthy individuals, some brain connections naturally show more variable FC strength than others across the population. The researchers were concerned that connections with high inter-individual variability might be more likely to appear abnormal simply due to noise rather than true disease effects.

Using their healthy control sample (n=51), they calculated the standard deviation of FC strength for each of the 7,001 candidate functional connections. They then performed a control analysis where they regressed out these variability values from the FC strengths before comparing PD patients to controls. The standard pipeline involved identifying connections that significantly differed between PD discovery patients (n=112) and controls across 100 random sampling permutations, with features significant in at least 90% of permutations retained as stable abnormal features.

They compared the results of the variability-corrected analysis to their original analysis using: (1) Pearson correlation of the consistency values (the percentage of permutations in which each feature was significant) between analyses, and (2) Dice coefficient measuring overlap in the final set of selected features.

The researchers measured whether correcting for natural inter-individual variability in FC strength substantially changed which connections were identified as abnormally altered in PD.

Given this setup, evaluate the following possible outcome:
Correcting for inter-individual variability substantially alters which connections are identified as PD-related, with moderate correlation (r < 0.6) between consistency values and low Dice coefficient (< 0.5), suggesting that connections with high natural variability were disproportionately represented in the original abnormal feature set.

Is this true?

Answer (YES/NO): NO